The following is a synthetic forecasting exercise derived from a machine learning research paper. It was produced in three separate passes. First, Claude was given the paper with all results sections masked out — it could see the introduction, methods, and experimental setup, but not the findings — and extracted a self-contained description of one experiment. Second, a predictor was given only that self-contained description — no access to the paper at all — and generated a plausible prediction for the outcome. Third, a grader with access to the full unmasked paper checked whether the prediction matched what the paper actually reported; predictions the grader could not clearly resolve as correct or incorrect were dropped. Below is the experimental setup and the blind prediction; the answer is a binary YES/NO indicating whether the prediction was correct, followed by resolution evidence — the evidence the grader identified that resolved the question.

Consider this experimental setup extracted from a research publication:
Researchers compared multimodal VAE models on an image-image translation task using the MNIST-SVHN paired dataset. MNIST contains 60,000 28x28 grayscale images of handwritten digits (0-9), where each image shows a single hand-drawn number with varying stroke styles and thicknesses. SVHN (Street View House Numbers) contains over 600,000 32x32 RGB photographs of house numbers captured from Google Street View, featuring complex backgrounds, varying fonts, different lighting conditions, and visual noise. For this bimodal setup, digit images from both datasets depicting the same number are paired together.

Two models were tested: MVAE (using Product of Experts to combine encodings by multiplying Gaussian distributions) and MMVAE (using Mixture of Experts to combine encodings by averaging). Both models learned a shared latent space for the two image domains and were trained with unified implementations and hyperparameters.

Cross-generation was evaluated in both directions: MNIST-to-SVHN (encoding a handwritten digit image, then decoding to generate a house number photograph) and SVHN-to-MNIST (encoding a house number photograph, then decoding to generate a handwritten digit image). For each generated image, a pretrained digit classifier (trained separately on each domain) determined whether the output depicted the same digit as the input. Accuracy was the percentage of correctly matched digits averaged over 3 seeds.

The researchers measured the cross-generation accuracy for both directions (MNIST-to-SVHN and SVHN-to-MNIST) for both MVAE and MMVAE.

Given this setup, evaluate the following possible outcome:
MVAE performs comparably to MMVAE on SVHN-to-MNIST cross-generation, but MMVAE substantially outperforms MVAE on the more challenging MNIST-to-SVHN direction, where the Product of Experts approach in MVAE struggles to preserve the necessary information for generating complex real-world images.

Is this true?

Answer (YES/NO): NO